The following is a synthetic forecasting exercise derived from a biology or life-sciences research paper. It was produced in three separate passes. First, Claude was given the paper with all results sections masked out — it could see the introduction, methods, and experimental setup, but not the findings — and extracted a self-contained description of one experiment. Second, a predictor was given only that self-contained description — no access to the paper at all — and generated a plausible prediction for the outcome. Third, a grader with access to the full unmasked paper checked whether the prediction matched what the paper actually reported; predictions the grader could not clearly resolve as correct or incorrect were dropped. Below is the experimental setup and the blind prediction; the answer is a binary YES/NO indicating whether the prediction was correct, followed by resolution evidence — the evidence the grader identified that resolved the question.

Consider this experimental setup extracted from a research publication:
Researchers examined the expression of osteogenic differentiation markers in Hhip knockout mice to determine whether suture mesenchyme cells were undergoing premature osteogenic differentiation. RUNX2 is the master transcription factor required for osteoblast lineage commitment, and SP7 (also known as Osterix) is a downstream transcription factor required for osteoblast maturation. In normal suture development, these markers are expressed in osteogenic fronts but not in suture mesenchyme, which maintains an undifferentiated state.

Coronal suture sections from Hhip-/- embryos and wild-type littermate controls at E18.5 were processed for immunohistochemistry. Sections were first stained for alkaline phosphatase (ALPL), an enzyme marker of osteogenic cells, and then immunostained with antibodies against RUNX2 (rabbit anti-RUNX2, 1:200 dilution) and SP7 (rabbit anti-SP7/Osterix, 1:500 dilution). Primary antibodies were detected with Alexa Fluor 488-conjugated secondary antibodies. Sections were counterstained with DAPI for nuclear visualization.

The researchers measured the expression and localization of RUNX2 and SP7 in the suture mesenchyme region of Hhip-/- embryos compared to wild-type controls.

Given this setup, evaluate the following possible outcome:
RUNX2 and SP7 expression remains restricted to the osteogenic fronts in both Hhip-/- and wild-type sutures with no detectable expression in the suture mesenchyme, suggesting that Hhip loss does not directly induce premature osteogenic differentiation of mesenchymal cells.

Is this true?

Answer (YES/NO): NO